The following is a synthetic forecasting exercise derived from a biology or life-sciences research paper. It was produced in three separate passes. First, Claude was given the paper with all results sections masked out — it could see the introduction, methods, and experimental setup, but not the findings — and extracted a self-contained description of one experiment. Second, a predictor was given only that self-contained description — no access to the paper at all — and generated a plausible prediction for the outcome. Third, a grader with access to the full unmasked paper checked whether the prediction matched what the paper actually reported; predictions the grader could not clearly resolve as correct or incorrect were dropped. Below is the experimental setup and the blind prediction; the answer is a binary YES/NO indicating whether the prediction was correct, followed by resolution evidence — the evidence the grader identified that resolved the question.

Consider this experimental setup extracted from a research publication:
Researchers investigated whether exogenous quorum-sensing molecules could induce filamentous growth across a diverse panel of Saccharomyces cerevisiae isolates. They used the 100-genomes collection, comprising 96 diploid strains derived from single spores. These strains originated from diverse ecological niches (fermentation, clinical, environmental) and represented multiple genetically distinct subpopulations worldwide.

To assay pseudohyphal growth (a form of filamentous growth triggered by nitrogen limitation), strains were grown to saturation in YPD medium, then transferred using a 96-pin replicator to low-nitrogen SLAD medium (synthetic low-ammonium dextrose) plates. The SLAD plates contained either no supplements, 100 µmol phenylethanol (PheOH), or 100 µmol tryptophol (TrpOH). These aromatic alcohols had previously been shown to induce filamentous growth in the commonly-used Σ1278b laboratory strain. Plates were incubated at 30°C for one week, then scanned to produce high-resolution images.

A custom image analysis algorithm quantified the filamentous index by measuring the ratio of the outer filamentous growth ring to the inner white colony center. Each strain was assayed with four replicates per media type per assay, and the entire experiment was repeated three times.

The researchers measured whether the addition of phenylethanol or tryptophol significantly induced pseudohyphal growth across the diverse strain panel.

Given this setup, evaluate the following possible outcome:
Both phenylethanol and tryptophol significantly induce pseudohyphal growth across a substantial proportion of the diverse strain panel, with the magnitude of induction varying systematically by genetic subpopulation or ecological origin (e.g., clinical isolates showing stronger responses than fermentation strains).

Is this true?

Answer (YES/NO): NO